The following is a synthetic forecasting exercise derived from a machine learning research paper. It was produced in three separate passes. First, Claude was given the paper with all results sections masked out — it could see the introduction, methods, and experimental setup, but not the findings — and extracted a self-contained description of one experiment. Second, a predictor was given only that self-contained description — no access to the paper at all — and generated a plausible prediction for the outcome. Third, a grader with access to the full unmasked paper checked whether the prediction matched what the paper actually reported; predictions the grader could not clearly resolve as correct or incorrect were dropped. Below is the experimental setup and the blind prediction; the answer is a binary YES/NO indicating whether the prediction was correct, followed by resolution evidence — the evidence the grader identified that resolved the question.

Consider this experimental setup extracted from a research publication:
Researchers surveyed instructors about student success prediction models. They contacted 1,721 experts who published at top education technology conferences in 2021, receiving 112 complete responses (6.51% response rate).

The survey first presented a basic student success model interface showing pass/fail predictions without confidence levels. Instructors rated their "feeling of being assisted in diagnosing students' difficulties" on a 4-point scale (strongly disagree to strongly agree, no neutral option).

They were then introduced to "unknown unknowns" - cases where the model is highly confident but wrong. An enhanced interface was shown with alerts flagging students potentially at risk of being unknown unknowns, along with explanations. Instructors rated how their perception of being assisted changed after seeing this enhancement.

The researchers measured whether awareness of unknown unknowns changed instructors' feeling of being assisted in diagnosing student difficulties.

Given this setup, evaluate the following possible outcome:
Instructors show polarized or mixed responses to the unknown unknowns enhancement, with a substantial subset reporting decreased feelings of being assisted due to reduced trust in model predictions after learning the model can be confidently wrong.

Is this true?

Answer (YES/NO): NO